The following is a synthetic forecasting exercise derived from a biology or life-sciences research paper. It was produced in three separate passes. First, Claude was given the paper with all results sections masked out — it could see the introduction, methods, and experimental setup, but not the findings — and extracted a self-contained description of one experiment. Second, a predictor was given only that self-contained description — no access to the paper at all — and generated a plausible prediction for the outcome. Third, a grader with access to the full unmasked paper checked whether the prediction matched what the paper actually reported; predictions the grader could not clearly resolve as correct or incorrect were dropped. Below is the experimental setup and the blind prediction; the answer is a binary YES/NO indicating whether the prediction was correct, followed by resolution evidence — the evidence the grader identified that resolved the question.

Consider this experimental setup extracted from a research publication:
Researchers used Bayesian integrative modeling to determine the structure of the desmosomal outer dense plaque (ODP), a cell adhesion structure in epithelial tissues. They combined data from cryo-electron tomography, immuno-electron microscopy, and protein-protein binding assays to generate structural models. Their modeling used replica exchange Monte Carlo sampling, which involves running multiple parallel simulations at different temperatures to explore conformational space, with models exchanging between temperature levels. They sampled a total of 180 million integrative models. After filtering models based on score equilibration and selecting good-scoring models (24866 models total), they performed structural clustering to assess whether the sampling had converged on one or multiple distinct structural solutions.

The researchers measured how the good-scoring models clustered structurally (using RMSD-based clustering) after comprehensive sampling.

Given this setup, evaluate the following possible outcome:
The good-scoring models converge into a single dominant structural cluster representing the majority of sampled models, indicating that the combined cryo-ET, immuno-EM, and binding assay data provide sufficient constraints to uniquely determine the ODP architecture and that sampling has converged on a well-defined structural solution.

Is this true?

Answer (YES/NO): YES